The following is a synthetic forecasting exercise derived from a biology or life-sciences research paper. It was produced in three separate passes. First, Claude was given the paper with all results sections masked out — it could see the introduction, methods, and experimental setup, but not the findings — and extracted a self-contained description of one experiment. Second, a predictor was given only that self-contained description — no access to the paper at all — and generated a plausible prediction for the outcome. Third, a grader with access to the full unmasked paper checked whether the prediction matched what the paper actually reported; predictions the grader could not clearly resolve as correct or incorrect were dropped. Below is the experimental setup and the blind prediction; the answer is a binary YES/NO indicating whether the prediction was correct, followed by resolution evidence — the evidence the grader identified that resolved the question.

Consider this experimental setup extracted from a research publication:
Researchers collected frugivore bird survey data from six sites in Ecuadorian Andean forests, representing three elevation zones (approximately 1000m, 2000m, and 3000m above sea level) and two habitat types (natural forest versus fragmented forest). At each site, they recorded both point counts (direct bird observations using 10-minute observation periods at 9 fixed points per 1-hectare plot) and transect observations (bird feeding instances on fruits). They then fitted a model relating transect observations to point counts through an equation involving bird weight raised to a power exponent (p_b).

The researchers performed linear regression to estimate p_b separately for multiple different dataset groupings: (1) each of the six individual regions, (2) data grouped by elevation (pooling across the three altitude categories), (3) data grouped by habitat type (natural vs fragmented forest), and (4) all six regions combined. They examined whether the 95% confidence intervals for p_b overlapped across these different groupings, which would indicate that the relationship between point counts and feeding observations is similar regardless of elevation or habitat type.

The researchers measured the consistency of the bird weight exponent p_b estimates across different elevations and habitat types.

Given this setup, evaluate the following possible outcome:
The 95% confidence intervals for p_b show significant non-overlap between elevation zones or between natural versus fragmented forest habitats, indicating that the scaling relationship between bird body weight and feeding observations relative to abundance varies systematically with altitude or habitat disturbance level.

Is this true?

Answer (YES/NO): NO